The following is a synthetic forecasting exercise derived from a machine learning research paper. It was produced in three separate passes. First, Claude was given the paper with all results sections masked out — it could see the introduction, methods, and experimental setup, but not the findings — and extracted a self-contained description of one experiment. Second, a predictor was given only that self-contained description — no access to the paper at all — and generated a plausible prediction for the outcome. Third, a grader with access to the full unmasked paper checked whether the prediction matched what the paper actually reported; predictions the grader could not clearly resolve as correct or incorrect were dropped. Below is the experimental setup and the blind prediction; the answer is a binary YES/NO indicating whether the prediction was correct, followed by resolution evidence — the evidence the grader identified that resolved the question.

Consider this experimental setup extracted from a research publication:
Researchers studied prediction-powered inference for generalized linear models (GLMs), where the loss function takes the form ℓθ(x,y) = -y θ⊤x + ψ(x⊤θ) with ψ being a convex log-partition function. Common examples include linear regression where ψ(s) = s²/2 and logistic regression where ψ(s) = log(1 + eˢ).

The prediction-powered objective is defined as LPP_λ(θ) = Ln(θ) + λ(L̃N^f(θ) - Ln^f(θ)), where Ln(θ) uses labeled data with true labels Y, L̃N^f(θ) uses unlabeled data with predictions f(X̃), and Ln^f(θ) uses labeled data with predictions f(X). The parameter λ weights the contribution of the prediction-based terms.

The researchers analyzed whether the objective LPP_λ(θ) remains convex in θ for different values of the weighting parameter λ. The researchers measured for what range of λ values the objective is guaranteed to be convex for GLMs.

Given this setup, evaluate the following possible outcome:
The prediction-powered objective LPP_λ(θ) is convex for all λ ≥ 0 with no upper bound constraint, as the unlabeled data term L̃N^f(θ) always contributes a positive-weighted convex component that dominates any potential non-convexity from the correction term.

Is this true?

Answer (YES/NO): NO